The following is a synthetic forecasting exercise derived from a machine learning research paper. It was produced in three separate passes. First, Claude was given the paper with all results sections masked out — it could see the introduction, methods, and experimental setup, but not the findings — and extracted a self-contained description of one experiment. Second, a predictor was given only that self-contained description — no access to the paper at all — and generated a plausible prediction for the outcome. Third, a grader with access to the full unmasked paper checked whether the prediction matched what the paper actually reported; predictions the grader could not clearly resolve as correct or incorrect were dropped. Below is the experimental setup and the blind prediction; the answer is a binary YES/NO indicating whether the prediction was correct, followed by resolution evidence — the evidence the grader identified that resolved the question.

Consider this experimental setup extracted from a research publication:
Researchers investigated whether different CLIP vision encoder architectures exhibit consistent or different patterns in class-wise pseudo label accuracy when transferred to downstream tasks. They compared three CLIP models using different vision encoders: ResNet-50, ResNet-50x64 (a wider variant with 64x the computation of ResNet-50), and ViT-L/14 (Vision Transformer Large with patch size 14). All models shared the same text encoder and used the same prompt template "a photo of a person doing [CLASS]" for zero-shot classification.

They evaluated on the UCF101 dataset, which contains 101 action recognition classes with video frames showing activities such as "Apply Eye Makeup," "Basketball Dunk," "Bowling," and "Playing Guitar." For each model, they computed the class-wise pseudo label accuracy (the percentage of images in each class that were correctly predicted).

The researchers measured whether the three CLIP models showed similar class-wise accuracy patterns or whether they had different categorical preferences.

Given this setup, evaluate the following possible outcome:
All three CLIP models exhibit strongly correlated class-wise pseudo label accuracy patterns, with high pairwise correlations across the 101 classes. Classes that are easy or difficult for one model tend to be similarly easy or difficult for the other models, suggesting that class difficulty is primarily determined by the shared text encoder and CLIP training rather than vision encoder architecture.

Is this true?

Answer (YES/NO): NO